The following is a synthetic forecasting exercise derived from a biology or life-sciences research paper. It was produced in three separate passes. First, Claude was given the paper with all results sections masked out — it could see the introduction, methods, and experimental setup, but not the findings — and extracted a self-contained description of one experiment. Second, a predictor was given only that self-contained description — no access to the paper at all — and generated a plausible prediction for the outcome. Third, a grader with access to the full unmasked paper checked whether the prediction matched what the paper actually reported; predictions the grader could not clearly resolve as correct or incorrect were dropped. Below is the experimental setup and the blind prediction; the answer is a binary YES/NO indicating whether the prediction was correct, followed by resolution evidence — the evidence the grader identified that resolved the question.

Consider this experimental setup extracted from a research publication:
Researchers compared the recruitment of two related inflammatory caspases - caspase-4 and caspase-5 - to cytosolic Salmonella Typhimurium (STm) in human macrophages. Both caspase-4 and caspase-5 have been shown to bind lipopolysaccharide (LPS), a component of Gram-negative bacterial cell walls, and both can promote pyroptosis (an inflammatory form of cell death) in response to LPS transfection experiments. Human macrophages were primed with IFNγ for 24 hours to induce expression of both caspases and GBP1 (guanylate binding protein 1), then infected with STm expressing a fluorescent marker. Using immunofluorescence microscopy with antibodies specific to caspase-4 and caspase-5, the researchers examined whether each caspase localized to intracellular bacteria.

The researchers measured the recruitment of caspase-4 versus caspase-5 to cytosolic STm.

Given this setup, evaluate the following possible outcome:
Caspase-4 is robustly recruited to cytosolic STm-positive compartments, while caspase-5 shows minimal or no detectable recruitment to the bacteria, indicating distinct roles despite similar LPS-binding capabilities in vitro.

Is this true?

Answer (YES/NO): YES